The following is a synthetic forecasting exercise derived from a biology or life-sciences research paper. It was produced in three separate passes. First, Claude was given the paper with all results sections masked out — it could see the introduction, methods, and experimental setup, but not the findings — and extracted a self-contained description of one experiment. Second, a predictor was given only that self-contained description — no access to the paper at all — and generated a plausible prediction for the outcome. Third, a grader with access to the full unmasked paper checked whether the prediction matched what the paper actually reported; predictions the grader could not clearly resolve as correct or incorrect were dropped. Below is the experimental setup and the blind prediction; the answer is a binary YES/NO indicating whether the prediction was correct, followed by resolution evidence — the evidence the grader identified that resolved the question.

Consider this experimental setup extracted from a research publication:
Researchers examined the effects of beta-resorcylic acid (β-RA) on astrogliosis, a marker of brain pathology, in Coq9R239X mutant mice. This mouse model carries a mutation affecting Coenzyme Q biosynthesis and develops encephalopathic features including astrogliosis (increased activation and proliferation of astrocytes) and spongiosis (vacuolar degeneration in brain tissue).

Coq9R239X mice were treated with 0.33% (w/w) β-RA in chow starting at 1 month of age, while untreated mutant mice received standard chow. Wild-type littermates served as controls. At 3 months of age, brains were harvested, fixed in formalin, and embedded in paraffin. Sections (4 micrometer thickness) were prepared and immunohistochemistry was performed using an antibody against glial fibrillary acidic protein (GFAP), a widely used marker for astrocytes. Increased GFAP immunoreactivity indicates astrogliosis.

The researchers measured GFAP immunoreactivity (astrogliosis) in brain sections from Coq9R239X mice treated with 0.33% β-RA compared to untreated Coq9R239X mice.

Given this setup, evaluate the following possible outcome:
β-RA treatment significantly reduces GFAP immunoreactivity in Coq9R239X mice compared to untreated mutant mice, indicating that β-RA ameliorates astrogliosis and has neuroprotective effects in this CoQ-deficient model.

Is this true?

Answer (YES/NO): YES